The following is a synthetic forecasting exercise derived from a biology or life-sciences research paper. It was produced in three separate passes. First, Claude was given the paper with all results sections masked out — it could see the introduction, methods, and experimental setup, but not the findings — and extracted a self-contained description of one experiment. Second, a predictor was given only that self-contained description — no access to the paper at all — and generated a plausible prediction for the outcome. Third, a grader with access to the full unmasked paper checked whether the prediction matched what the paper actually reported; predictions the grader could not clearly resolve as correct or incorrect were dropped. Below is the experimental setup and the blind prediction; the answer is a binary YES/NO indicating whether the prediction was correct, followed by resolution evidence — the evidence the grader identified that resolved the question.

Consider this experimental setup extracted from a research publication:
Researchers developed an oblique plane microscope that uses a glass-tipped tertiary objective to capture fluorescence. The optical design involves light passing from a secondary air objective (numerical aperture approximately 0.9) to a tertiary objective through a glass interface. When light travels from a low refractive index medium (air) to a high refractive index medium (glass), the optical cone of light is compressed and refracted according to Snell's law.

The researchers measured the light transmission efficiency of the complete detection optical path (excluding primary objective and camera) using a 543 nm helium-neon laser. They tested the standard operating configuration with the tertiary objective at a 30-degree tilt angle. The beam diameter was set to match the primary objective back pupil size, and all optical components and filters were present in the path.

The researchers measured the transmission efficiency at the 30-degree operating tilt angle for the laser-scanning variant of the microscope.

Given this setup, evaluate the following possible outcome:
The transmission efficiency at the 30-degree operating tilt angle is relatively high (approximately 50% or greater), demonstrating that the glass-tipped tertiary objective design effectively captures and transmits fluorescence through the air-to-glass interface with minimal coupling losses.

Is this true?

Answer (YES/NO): NO